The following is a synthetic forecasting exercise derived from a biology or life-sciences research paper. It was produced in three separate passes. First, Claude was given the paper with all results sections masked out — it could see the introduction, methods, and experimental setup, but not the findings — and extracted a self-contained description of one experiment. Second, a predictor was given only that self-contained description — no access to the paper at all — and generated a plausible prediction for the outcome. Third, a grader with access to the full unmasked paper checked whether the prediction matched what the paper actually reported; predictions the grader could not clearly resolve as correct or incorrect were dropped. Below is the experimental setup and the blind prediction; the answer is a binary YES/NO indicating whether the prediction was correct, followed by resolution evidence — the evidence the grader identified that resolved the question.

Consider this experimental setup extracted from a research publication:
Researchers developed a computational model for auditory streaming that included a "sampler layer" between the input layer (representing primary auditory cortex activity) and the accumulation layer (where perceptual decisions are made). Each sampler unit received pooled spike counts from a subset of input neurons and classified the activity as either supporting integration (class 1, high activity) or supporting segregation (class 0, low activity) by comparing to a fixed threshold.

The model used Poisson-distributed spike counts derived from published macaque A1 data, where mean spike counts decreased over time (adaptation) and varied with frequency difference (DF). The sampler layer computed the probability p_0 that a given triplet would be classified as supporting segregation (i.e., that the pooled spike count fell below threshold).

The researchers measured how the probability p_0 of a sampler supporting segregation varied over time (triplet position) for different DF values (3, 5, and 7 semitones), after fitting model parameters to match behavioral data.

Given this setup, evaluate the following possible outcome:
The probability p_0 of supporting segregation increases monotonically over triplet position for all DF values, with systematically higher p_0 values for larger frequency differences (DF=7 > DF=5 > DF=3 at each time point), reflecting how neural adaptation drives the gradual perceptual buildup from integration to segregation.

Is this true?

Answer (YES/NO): NO